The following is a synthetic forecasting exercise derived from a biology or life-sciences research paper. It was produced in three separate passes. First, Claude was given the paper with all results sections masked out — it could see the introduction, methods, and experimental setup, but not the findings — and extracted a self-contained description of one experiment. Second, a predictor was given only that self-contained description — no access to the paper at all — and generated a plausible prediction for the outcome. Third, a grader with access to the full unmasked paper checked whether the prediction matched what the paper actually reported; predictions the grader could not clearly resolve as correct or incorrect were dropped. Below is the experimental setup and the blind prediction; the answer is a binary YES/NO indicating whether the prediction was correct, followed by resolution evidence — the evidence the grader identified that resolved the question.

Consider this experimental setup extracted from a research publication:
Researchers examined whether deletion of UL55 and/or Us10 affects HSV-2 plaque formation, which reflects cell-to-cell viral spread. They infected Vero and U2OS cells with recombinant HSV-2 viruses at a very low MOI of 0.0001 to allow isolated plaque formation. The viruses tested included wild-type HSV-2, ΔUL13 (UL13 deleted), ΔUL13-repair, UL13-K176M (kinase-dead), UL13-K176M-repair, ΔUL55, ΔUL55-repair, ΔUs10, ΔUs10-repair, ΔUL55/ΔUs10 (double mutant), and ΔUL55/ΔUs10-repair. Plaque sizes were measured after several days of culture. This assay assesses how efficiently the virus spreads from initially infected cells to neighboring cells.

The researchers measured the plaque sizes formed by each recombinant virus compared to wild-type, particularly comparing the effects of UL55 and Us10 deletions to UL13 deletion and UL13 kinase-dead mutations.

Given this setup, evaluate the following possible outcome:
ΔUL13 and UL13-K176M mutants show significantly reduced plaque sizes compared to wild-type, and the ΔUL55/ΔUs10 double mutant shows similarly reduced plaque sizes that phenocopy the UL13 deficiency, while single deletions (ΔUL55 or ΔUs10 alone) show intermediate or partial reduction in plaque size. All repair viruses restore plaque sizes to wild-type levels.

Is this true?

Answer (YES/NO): NO